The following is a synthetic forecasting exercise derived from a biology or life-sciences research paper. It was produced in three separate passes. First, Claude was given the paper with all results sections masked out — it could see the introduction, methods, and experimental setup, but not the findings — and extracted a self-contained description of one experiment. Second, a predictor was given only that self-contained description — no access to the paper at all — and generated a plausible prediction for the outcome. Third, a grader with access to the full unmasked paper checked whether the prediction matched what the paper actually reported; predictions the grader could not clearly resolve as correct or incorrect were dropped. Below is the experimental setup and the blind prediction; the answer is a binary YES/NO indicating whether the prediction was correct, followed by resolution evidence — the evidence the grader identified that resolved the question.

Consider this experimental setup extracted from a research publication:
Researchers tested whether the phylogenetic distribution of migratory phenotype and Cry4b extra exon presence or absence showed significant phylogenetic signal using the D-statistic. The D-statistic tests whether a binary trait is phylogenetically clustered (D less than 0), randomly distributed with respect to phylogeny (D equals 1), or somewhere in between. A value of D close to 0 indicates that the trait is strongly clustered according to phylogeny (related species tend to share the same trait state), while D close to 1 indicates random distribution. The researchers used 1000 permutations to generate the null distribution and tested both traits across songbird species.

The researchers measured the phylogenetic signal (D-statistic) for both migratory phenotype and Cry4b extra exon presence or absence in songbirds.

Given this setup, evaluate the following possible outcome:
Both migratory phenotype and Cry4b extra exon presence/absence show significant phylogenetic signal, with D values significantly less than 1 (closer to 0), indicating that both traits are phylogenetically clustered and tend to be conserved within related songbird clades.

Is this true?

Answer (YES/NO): YES